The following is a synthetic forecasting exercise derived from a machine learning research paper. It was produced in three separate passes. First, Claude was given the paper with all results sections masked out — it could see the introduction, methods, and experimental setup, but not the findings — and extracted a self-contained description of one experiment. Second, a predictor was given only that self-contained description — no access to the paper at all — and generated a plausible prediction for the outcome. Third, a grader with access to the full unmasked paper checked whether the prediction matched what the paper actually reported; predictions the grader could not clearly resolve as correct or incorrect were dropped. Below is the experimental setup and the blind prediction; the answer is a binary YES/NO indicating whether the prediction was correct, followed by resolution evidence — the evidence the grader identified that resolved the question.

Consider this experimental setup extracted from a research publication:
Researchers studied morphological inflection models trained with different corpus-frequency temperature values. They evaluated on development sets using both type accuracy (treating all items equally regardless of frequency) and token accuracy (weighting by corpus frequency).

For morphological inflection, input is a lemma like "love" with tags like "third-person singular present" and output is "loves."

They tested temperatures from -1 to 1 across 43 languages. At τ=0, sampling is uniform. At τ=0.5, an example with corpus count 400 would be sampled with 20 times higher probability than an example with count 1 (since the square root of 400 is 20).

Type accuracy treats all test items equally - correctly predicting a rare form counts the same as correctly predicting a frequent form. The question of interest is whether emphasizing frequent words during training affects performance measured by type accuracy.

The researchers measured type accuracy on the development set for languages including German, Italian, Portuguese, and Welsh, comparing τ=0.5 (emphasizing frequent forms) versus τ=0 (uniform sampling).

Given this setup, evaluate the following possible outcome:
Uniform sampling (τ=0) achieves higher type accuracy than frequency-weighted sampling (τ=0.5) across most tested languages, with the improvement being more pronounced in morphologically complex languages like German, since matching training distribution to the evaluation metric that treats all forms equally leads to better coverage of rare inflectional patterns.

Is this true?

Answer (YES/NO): NO